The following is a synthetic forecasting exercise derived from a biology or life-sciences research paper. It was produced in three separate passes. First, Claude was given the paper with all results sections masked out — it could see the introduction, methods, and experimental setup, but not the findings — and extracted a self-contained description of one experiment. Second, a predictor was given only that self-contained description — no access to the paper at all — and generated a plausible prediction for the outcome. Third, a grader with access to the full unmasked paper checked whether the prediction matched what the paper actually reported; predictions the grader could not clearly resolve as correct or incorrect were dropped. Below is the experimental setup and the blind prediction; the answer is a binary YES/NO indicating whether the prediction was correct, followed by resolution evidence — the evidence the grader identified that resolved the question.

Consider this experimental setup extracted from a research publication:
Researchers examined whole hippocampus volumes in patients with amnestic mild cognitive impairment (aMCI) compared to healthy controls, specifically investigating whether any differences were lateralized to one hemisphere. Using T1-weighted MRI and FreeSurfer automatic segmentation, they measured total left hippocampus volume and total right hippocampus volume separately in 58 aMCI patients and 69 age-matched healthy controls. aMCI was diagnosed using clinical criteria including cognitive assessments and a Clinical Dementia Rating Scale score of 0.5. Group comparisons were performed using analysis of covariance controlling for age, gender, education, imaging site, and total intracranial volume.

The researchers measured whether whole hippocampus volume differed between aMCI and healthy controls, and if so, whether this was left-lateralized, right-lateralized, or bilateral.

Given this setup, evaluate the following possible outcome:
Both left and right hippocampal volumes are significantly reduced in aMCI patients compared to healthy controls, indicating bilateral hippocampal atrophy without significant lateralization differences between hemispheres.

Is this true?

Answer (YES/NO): NO